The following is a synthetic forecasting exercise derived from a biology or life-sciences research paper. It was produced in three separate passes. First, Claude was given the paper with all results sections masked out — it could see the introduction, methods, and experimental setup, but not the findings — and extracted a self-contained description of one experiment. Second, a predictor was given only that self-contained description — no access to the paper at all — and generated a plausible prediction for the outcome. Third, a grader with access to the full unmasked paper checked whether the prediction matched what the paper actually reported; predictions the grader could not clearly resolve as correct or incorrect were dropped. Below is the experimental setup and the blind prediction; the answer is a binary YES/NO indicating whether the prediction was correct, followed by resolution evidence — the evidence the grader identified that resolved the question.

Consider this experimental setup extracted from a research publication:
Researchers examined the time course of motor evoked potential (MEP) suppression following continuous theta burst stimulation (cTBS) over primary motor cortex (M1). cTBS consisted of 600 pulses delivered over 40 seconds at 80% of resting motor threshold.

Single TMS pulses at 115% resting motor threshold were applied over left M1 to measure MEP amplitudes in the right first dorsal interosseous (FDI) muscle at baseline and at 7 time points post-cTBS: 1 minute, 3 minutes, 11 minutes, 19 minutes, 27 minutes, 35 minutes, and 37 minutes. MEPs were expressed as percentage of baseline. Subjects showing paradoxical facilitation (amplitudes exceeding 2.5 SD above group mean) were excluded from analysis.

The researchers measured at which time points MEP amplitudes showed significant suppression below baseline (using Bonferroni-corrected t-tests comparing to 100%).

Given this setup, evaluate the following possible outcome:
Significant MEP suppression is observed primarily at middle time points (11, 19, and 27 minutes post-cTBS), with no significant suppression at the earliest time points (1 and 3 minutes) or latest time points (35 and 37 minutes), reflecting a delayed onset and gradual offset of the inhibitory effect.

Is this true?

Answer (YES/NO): NO